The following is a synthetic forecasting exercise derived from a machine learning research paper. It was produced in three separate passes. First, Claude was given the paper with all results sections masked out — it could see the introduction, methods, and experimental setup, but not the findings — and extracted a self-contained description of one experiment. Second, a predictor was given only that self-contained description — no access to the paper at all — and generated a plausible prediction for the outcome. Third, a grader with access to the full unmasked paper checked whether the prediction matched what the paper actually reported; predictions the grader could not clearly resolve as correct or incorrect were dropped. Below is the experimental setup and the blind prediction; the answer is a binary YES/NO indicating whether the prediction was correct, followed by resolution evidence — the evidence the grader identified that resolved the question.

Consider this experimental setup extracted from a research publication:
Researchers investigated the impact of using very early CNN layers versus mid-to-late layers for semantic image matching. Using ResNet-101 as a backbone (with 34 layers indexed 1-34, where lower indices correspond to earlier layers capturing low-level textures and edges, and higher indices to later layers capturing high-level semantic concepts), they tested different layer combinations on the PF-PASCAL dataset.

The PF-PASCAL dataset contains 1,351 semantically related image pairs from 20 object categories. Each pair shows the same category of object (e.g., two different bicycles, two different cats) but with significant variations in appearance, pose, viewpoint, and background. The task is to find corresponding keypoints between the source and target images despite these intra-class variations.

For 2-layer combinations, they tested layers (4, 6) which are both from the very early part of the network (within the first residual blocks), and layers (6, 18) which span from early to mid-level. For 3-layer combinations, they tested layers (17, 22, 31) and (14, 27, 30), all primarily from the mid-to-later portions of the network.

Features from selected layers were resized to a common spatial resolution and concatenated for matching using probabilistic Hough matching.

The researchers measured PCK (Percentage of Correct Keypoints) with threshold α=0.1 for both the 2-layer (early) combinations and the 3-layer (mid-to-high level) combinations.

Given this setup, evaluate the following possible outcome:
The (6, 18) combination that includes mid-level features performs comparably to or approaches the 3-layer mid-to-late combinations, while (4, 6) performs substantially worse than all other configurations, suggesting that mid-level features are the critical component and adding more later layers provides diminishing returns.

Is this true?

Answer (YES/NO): NO